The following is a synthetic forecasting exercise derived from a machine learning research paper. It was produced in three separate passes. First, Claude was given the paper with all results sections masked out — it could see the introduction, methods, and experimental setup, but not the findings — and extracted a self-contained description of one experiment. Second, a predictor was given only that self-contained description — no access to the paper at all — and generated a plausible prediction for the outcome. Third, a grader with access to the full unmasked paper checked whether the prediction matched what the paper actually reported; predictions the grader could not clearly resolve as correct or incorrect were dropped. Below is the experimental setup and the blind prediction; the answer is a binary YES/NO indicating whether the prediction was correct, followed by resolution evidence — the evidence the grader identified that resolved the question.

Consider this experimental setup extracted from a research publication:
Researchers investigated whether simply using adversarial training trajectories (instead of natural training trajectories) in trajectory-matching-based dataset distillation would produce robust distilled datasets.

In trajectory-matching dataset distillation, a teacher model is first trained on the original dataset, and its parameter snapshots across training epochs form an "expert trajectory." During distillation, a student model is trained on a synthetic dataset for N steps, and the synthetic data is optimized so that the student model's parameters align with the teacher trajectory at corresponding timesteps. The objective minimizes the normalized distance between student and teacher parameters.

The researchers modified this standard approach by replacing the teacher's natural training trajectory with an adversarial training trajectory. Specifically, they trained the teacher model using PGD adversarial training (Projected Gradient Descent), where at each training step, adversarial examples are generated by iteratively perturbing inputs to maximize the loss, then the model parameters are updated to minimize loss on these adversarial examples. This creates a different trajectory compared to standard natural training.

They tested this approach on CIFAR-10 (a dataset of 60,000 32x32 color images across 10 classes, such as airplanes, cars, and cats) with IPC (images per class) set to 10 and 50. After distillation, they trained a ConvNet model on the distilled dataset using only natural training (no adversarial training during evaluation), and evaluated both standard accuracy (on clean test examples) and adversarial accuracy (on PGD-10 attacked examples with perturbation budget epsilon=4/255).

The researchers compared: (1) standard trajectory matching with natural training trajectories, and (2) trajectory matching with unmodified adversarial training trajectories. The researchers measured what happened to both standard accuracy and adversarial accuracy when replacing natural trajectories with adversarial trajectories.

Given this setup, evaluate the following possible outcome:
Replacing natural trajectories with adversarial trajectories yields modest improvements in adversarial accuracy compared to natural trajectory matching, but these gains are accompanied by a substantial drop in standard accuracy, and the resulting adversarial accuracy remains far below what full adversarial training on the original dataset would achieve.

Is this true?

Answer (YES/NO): NO